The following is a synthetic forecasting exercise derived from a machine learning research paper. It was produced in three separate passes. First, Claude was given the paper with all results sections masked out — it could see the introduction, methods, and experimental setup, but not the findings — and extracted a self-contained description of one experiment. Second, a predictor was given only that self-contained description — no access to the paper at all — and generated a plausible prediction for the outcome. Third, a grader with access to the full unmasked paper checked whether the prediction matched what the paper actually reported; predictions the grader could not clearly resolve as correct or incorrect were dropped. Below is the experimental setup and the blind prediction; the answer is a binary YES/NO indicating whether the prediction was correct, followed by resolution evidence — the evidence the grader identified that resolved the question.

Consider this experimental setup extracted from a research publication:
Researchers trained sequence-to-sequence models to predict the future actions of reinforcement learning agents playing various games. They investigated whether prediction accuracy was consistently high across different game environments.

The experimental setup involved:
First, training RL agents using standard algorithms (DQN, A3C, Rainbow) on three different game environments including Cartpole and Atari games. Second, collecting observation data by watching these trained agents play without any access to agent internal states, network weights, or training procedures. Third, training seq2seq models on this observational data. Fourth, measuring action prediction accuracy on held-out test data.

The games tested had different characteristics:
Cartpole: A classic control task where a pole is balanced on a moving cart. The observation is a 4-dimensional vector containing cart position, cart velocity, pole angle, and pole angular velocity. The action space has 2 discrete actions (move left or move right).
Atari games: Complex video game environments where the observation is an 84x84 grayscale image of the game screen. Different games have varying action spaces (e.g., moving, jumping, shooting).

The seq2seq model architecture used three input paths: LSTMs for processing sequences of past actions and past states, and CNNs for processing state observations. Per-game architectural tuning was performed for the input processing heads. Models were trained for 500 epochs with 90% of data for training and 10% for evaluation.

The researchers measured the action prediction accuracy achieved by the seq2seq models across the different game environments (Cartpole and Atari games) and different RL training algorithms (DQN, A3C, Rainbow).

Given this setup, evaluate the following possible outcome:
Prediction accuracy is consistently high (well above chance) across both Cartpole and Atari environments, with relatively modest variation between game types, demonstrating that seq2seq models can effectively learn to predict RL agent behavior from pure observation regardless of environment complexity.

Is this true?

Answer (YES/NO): YES